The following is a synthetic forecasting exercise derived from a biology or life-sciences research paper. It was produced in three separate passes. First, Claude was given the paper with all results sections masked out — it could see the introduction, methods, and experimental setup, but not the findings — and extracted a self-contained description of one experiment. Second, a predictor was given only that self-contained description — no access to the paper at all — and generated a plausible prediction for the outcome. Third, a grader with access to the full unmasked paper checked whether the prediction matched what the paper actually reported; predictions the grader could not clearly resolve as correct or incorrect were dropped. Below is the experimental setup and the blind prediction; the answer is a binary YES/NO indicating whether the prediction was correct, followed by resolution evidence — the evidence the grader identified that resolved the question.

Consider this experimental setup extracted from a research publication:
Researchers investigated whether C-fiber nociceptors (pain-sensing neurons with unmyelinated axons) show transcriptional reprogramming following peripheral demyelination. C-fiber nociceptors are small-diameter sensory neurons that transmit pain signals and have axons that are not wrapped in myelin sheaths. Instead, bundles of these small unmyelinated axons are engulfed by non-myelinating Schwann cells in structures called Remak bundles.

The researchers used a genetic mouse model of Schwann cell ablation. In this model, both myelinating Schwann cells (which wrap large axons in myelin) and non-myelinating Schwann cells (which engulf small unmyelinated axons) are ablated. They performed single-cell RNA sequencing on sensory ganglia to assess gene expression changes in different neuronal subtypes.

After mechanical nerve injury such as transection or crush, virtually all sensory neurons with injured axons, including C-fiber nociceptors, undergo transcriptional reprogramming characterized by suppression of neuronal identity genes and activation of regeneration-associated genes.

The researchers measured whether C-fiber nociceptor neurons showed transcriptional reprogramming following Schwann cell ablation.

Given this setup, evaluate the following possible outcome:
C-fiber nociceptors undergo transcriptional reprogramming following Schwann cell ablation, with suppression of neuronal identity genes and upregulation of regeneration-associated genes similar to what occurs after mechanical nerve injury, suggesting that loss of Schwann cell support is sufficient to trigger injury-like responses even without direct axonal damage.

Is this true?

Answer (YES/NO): NO